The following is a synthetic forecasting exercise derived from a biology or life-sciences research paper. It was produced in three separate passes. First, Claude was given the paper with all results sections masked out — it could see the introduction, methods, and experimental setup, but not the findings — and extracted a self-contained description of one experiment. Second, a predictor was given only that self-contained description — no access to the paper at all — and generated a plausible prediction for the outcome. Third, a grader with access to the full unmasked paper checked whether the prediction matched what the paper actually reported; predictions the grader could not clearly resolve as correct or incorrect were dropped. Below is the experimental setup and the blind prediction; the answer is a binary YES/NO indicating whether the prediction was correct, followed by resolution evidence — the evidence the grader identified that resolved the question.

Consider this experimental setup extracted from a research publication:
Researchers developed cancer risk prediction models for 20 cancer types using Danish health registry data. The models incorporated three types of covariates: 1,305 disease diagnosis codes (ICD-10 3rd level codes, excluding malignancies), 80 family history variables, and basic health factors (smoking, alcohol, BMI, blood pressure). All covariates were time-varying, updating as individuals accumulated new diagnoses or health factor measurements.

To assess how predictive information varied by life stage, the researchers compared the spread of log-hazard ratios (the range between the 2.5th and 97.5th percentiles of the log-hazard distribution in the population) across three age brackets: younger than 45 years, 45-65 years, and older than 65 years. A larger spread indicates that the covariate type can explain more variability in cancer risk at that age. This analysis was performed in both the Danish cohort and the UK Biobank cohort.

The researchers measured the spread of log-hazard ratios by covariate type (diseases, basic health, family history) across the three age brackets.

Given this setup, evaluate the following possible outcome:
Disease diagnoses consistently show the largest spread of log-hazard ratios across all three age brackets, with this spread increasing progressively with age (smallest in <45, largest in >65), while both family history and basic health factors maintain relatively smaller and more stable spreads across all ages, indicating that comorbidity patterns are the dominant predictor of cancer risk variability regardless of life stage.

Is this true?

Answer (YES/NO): NO